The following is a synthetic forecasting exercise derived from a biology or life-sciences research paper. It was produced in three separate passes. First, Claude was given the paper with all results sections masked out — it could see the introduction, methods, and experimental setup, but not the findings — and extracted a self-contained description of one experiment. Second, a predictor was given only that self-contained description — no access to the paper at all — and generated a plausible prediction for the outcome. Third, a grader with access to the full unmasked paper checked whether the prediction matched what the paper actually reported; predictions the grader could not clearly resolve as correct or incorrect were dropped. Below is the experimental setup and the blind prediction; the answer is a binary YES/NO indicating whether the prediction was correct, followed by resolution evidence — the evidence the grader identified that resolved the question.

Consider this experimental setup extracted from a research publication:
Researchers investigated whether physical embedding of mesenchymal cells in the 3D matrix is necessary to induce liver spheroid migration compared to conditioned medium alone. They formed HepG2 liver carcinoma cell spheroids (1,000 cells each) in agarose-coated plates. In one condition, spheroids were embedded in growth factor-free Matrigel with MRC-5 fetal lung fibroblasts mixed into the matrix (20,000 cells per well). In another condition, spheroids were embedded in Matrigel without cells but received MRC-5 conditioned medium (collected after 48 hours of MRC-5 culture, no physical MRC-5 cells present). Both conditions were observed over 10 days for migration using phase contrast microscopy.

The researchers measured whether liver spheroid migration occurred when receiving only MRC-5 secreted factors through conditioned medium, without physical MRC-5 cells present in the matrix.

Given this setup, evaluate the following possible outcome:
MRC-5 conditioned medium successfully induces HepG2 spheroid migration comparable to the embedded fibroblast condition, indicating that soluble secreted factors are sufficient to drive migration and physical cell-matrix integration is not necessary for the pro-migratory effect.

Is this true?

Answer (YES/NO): NO